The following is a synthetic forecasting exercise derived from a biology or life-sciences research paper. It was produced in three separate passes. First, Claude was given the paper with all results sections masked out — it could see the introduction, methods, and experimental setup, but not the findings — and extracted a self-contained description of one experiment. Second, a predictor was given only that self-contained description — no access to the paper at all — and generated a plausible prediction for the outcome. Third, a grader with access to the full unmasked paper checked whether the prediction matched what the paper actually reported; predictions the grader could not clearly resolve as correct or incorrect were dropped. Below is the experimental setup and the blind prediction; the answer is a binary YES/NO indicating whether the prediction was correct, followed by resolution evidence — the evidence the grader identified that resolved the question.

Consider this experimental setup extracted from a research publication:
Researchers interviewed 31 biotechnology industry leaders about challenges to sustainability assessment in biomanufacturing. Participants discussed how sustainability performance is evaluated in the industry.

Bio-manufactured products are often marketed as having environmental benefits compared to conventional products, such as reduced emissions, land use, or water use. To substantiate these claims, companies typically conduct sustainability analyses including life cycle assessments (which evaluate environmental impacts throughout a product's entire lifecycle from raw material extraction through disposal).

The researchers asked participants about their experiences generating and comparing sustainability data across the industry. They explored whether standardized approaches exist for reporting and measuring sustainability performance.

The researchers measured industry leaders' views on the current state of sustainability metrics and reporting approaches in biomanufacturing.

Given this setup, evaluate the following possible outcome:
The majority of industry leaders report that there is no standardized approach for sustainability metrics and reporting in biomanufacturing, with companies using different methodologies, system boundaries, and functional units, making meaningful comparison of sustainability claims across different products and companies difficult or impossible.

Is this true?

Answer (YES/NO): YES